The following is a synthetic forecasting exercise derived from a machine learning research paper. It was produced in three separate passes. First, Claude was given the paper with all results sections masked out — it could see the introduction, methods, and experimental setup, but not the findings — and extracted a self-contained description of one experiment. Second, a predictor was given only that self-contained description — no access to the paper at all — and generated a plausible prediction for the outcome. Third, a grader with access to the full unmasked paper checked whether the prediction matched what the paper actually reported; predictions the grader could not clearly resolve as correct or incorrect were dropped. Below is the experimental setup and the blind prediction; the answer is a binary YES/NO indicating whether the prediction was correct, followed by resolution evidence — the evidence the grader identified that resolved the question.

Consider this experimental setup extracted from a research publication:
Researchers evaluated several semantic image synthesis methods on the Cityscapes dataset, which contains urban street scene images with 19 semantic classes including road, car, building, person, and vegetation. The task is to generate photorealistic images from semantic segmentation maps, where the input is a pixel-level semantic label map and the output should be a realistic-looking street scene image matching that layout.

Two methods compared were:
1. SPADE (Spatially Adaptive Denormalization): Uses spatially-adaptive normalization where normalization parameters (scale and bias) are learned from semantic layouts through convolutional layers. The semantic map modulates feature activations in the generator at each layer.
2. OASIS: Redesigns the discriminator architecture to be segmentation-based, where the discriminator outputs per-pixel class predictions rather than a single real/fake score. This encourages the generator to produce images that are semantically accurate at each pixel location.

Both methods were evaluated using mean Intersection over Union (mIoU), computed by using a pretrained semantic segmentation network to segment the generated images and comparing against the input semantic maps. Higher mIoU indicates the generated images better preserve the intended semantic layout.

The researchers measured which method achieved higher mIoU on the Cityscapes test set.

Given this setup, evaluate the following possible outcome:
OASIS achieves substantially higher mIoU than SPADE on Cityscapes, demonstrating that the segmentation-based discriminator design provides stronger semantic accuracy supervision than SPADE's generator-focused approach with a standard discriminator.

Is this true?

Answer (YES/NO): YES